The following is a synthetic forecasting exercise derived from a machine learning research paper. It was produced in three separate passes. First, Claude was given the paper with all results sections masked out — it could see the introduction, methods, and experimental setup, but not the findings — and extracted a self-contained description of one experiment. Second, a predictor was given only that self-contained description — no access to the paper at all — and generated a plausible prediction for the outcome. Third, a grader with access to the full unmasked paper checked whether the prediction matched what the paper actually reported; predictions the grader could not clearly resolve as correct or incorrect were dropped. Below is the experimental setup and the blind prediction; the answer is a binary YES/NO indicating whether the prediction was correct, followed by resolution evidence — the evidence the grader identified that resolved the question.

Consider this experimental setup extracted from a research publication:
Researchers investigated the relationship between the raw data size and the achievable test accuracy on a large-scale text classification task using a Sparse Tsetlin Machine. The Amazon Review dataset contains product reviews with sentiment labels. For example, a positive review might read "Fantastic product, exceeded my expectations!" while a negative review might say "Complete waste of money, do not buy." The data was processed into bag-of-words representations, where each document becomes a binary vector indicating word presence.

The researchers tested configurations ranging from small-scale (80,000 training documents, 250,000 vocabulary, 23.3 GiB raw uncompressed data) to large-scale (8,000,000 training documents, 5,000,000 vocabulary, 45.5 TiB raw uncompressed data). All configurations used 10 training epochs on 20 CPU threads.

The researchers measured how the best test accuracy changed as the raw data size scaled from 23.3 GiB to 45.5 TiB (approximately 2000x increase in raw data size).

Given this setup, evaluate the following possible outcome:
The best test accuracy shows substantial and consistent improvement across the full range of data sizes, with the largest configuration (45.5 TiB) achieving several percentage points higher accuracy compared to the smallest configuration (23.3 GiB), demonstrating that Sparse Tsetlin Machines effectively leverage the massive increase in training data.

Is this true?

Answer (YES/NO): YES